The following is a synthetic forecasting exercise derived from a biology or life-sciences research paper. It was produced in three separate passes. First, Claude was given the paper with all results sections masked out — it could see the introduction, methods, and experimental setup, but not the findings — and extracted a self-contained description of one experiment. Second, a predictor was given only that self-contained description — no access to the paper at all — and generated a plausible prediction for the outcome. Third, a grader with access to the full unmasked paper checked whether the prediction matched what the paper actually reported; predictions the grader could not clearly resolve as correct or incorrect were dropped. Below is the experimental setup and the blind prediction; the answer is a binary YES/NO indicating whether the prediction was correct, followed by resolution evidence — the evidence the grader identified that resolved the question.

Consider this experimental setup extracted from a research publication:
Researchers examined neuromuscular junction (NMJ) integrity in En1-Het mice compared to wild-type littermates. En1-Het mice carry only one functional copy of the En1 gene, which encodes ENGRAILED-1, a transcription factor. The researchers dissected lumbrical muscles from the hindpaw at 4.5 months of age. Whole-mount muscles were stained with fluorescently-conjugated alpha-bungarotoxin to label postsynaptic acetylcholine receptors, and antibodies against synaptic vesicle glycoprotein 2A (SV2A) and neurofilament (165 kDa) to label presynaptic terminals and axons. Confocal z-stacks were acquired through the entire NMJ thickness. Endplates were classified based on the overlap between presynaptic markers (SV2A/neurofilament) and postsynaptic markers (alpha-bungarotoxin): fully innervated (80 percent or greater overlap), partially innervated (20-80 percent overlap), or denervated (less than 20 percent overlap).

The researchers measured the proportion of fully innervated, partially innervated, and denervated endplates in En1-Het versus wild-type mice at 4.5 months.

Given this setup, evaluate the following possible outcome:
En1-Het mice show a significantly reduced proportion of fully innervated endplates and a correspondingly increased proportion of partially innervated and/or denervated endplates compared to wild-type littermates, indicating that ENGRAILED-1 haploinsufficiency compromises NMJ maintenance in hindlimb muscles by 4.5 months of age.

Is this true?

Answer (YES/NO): YES